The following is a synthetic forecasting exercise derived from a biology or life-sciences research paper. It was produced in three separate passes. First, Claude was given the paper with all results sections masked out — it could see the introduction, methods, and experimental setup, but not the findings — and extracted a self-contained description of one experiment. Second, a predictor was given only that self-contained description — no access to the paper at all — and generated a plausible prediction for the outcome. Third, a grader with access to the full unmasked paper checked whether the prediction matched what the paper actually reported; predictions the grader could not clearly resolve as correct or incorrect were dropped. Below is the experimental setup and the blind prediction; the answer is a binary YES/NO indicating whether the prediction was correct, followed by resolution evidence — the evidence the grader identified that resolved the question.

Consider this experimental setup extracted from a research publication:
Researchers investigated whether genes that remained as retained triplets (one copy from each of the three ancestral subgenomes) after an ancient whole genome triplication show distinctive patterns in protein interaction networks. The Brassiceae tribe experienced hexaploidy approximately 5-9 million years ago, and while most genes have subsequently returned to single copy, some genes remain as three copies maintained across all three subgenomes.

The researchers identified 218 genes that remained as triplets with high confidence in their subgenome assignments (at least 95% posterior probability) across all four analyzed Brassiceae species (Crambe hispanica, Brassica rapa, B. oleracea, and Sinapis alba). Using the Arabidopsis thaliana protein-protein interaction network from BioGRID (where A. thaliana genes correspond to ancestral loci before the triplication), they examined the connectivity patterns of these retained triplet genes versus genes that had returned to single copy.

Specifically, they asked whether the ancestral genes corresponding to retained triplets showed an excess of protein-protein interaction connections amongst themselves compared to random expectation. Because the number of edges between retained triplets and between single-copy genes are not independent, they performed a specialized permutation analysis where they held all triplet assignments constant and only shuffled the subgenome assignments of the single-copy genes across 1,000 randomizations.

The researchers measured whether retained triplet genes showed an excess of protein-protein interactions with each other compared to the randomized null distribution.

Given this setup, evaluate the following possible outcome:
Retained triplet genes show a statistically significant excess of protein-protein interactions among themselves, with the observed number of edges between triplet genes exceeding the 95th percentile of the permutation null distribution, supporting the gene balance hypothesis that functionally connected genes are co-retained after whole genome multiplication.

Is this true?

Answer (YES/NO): YES